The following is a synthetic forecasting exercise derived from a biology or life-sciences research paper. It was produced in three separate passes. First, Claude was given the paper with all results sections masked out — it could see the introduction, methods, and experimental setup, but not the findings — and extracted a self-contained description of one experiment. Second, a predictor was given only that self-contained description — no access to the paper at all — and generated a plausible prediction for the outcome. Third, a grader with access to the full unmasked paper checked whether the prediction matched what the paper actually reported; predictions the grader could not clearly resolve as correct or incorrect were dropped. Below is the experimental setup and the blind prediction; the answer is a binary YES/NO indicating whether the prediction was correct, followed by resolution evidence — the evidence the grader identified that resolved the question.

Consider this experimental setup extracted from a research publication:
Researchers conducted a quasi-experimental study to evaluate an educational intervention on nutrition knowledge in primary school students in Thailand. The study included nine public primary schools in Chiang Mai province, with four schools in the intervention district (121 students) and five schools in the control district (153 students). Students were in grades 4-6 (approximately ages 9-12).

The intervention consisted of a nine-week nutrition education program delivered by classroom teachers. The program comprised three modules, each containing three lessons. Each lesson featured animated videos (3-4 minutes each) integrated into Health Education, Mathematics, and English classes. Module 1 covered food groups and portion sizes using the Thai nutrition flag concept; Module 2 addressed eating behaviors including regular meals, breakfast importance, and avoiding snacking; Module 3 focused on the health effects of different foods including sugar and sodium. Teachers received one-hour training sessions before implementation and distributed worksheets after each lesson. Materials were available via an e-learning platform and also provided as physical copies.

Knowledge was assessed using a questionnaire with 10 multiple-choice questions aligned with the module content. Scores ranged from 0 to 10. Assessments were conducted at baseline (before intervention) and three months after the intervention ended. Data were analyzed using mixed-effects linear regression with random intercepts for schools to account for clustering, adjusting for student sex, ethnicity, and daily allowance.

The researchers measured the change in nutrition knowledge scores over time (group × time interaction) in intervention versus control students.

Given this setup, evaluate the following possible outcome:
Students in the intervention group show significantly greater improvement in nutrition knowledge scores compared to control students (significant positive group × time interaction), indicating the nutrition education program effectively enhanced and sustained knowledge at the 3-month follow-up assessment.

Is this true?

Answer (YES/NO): NO